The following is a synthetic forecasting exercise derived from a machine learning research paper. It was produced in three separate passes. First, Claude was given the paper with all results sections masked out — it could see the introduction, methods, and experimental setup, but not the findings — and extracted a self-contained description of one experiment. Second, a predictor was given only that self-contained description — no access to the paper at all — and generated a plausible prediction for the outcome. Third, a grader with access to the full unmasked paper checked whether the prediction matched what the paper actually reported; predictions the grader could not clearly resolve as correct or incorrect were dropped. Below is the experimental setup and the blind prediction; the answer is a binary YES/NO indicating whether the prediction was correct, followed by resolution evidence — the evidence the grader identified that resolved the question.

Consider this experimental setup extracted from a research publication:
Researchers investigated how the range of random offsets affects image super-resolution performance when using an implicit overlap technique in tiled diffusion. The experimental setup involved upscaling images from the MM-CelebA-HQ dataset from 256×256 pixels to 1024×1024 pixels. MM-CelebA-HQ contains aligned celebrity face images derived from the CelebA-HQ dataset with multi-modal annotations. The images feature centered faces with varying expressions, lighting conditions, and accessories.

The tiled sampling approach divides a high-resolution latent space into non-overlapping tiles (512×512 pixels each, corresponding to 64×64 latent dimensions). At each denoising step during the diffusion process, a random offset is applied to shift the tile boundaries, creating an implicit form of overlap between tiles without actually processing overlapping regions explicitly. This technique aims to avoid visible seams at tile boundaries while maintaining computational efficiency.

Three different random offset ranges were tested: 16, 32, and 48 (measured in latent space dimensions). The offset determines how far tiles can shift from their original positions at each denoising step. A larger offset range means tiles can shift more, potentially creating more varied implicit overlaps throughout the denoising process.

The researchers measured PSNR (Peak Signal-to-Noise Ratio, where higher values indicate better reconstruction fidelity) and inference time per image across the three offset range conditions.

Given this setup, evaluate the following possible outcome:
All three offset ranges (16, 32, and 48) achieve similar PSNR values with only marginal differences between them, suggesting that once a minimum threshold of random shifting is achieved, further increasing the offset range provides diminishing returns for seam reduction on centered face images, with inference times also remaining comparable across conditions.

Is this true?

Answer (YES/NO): YES